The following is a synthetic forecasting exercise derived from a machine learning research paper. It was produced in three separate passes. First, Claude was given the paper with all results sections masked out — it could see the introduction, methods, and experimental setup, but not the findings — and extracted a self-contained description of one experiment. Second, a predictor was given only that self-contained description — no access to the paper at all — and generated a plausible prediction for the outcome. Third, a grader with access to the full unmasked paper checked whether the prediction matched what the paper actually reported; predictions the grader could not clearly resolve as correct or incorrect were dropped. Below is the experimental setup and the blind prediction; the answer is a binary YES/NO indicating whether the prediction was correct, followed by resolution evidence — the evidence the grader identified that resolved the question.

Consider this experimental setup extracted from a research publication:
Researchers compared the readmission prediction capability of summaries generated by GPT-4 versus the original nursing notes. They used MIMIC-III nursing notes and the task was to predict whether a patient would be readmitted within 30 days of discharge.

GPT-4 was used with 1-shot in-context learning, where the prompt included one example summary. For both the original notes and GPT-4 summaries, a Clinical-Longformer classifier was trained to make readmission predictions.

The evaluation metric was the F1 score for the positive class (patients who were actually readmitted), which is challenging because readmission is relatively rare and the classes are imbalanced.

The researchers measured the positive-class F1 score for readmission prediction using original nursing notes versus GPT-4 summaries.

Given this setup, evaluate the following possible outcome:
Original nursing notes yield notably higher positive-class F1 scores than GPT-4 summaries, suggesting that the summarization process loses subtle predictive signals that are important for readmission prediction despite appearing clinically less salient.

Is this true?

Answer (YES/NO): NO